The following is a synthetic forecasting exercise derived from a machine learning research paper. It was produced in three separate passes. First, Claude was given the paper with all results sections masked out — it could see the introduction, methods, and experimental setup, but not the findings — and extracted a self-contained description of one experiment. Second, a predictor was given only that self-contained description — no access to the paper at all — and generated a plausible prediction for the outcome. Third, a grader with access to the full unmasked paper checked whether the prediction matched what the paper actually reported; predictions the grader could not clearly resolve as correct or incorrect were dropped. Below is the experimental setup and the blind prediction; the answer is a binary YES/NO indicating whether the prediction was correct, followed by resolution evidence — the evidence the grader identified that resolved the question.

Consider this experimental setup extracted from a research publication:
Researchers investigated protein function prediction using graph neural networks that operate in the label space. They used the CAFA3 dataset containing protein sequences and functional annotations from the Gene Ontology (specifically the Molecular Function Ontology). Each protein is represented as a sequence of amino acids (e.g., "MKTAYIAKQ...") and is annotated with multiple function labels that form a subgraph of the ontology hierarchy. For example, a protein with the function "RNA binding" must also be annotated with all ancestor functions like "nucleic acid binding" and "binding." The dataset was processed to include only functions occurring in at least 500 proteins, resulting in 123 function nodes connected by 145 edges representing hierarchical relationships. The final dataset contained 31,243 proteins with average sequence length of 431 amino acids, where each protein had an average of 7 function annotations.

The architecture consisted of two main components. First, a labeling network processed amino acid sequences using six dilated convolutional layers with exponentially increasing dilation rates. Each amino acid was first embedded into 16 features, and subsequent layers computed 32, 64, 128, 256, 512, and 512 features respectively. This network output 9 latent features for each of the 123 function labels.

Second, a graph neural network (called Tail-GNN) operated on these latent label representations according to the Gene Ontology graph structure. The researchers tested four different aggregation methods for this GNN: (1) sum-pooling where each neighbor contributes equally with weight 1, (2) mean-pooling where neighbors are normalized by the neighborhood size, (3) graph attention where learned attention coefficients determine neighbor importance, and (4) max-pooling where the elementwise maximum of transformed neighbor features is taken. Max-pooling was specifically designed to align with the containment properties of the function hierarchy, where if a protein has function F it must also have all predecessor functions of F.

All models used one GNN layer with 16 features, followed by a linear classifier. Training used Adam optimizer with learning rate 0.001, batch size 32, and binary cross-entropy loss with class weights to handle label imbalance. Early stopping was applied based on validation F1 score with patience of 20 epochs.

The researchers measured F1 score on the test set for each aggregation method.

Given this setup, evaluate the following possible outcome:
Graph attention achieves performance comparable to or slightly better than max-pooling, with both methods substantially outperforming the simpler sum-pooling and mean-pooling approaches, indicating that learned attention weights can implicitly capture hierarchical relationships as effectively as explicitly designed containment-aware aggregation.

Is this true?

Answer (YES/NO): NO